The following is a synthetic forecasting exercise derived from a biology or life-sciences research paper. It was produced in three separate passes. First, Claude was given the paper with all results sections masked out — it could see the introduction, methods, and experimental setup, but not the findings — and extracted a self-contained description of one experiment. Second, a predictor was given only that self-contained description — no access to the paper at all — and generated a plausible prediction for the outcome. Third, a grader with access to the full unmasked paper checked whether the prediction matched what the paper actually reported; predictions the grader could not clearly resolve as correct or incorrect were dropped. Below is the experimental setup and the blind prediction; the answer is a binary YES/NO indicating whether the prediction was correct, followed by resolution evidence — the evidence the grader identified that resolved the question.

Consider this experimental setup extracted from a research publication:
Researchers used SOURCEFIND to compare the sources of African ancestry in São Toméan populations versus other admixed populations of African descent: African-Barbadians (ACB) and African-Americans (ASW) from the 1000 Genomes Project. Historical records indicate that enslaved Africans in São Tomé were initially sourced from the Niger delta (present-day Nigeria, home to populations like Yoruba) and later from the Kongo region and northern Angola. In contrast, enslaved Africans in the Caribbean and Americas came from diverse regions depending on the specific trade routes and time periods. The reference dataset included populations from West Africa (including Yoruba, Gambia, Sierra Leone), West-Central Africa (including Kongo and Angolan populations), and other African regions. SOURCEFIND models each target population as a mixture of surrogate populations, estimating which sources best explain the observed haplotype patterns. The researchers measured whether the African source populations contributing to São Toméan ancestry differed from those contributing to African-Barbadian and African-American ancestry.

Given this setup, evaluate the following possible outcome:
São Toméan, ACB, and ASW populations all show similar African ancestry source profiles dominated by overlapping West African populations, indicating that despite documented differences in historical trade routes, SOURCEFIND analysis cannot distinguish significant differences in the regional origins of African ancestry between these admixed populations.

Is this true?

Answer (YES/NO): NO